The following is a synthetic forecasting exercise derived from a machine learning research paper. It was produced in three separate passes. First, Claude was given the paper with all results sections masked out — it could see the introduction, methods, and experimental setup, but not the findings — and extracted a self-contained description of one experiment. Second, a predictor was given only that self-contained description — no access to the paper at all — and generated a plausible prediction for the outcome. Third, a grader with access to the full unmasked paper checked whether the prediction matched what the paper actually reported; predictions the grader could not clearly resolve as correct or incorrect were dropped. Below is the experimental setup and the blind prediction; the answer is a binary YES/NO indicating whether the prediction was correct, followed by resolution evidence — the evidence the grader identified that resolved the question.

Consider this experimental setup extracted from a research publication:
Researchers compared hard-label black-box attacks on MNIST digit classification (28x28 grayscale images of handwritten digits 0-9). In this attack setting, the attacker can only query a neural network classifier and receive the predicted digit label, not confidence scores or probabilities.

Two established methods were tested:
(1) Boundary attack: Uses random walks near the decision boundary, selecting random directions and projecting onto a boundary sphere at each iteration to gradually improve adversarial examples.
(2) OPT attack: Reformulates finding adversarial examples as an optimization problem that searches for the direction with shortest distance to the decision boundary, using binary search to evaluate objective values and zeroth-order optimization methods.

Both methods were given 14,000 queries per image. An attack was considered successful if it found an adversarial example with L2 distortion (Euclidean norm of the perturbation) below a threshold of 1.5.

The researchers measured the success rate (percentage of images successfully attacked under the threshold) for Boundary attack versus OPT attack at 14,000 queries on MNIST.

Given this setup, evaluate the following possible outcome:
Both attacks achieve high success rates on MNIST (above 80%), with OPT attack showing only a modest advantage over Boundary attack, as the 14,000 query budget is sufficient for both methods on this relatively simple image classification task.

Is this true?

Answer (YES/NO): NO